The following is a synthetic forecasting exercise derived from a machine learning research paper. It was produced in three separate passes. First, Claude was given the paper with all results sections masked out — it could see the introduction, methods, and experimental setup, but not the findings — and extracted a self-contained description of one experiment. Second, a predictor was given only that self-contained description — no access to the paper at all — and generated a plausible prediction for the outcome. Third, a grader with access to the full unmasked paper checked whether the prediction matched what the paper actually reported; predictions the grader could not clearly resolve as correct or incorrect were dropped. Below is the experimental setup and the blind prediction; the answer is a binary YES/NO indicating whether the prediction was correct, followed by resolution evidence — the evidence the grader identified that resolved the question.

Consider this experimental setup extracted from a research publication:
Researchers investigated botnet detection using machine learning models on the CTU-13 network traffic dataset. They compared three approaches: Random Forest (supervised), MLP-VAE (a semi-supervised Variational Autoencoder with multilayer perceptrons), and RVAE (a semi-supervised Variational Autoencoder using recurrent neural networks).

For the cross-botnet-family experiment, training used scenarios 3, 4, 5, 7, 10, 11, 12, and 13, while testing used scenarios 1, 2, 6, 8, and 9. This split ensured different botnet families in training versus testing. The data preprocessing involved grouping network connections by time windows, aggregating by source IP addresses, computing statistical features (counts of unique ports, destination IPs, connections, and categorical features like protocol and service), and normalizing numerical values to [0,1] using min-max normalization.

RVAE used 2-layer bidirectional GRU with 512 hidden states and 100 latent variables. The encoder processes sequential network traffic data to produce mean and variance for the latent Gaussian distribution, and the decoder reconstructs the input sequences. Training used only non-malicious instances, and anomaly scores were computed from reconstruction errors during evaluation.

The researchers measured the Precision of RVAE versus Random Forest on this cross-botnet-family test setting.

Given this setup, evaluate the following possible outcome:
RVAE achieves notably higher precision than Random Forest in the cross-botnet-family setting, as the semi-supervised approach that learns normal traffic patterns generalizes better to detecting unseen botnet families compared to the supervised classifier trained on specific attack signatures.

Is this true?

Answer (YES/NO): NO